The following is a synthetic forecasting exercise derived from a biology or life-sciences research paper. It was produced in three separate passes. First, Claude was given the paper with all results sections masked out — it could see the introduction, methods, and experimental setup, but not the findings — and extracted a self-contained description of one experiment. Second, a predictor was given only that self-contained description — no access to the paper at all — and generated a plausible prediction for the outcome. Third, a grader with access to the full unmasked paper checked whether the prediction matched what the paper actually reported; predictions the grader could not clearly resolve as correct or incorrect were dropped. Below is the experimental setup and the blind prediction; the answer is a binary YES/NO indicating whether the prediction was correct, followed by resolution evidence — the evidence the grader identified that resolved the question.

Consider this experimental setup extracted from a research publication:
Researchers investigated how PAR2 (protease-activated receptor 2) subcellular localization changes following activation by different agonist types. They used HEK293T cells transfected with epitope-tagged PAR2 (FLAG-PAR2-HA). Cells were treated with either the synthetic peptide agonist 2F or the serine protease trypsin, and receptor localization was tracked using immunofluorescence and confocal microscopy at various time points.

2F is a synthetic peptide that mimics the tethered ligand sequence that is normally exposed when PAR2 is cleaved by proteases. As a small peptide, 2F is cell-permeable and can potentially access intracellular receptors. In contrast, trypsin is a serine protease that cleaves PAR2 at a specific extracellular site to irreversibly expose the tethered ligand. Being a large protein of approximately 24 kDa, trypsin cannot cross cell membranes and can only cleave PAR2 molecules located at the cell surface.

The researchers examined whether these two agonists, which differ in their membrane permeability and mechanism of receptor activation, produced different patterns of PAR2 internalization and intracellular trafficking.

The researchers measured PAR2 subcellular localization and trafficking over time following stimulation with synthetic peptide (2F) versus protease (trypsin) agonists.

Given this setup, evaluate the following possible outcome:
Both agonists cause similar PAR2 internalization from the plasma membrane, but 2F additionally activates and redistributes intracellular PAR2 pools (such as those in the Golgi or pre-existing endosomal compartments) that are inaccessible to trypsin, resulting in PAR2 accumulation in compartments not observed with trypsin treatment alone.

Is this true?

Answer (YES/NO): NO